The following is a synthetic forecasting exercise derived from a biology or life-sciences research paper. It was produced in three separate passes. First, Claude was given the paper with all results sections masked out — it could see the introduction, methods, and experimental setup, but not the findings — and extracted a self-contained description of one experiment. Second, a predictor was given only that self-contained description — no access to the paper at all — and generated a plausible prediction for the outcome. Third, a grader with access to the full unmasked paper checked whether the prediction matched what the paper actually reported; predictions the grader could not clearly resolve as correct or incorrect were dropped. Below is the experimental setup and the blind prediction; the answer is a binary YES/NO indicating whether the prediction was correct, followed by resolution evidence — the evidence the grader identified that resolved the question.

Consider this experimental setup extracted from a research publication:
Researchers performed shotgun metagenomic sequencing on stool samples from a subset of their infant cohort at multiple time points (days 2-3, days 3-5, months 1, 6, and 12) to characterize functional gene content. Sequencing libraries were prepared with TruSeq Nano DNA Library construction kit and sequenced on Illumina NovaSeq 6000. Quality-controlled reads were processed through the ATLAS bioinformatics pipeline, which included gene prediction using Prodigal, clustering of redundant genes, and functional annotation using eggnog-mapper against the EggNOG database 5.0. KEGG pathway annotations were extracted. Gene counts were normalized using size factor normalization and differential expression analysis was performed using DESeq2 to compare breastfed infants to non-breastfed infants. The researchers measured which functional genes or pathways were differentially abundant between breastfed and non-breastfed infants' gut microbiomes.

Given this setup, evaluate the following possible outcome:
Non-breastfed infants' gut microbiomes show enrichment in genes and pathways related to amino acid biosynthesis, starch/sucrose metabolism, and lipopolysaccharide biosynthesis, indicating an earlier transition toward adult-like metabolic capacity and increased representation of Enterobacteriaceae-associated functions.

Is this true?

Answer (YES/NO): NO